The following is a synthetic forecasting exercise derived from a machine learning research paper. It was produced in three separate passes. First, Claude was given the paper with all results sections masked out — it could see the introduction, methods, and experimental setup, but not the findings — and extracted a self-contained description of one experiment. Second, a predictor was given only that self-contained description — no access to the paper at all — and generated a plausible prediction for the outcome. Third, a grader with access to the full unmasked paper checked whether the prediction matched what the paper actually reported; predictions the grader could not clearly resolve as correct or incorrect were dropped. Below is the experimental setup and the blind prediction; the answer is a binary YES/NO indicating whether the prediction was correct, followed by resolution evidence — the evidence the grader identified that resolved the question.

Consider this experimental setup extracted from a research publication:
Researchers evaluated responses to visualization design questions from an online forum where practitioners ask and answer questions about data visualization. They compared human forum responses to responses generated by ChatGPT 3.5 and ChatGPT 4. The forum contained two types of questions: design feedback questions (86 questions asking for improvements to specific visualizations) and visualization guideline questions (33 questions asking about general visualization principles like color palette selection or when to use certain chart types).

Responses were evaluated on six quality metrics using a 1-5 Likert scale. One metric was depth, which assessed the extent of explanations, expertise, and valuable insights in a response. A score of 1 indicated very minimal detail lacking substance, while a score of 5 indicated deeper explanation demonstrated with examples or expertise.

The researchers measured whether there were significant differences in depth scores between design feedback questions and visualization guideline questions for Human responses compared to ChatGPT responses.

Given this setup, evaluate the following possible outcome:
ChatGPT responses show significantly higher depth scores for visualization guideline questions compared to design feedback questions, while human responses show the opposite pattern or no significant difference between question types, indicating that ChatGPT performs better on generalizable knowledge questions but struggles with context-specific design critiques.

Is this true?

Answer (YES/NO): NO